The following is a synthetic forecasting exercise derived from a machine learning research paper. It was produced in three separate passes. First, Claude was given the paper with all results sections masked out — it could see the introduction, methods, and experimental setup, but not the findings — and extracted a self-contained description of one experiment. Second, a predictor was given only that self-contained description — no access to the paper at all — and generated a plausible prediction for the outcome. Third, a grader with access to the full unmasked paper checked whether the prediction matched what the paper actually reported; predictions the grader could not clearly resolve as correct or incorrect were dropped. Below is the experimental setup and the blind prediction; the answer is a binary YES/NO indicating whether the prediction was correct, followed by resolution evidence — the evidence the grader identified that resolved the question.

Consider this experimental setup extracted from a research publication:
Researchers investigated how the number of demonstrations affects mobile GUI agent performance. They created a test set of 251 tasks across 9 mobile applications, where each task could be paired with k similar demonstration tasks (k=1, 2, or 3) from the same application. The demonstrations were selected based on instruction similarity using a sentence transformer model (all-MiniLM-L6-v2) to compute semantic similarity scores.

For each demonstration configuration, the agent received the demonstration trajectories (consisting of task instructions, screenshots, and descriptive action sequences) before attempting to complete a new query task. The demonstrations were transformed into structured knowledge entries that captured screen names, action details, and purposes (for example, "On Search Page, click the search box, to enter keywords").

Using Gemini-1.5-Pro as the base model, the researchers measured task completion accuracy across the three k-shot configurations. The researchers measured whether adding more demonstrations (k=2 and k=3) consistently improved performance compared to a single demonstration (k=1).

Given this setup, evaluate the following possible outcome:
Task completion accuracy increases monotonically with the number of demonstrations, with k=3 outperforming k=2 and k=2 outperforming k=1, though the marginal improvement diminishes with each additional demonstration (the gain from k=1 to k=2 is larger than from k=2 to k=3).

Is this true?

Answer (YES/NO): YES